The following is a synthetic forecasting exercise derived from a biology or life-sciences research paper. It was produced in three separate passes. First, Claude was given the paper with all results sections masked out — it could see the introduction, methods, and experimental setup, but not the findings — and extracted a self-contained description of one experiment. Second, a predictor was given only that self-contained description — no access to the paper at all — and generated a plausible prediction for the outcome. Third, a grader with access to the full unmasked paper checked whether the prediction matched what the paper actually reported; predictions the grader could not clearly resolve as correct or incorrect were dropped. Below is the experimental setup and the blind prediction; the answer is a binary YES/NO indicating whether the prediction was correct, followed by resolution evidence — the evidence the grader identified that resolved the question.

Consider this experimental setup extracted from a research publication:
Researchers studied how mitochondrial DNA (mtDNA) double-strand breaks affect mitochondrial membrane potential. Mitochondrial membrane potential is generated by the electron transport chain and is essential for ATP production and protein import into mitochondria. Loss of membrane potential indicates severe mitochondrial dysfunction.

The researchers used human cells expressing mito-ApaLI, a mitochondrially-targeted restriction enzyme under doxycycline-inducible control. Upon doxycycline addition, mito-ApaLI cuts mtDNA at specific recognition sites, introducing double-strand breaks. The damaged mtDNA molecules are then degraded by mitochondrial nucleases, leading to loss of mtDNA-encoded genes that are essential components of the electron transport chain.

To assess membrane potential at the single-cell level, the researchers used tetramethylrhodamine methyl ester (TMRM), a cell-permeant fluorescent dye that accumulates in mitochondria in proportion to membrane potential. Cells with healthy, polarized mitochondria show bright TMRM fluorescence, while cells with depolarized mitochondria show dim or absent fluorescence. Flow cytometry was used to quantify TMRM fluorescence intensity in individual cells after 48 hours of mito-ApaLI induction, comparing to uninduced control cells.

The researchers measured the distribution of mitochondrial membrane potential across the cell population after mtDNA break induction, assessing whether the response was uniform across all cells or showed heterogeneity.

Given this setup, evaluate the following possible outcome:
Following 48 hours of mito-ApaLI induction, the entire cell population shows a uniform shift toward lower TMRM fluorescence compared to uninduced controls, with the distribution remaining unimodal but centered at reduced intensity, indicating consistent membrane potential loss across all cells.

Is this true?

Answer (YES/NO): NO